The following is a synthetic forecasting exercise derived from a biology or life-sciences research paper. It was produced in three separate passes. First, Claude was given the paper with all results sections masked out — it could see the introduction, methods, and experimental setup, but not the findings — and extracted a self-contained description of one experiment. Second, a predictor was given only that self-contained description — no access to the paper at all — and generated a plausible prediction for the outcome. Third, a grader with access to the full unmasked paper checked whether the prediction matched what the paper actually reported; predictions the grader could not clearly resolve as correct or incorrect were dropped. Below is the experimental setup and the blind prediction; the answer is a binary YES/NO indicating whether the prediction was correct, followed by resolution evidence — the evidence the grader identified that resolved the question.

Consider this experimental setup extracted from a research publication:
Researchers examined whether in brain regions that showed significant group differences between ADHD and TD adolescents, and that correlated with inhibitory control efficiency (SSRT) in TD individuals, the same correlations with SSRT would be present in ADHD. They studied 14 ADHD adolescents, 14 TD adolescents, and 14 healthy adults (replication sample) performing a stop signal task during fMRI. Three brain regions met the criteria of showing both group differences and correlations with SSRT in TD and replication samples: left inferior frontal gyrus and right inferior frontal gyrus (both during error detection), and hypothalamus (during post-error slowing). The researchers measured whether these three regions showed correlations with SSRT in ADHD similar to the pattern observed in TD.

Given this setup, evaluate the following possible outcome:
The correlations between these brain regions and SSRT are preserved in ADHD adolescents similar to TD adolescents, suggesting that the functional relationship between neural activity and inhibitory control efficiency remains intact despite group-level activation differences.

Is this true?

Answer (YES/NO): NO